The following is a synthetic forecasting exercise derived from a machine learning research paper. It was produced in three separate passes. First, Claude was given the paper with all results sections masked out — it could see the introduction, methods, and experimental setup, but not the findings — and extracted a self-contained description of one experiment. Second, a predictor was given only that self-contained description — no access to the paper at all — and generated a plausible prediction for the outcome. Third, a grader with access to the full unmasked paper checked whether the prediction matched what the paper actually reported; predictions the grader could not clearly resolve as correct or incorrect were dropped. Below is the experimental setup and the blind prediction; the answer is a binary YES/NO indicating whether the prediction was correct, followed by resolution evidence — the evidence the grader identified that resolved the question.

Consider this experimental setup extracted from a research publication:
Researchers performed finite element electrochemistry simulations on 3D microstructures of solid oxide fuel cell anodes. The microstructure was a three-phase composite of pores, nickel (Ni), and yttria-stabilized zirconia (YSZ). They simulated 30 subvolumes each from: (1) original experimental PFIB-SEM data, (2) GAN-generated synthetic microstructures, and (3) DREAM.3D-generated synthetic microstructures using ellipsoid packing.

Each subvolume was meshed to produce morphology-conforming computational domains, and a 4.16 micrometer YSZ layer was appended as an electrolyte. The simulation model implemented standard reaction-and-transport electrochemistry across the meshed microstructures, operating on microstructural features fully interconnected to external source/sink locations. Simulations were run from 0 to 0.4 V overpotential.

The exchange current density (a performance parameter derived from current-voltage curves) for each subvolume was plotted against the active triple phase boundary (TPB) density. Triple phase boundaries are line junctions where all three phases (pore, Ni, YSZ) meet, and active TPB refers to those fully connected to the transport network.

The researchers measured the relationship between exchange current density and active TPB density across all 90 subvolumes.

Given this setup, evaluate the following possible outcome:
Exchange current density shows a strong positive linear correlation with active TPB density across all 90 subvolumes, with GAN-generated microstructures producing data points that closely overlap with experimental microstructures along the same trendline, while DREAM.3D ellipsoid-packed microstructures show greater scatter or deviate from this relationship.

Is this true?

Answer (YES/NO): NO